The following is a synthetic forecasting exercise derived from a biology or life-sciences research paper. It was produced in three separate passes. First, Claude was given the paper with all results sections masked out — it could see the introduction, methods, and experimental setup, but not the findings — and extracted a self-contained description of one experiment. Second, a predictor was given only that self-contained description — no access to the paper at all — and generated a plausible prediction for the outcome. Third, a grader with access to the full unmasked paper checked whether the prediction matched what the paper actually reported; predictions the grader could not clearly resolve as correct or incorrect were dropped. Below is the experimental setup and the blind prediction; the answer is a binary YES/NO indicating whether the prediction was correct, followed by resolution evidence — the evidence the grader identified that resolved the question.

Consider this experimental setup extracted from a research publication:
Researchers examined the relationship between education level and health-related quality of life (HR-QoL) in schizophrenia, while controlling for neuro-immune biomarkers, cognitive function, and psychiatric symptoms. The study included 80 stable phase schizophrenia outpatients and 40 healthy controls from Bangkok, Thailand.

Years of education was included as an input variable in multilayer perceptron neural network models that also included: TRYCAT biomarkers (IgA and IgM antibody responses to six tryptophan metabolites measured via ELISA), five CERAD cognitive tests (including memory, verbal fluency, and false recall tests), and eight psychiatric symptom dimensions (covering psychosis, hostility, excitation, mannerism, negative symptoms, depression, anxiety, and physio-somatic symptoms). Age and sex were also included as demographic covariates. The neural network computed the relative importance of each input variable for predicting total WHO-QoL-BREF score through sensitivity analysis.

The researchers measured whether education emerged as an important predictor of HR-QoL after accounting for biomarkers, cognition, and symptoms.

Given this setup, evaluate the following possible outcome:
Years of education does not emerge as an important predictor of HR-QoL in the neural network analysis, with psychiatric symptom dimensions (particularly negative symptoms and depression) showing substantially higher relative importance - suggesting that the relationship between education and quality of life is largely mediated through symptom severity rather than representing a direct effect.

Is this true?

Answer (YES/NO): NO